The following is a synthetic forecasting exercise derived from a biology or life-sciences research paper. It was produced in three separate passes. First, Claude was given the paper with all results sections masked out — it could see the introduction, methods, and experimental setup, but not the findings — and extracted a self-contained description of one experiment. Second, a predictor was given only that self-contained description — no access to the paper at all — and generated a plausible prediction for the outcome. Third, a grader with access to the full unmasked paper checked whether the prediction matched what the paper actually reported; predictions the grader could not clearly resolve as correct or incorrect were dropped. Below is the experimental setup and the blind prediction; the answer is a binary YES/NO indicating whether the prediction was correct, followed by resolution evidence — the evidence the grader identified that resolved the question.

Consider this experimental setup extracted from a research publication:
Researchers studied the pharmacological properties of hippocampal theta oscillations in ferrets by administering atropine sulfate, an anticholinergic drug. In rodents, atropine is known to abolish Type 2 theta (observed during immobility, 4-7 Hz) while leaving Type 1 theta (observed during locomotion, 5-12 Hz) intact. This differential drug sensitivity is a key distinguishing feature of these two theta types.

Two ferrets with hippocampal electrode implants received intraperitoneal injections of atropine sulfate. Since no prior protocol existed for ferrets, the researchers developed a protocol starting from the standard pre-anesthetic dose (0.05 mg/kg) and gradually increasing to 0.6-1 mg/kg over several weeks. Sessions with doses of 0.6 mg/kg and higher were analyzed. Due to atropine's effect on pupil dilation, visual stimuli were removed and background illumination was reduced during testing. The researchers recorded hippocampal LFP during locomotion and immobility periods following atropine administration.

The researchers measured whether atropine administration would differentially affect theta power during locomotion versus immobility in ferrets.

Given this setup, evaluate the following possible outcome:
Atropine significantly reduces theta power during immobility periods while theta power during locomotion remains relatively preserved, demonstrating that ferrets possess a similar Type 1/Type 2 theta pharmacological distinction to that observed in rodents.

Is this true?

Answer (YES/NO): YES